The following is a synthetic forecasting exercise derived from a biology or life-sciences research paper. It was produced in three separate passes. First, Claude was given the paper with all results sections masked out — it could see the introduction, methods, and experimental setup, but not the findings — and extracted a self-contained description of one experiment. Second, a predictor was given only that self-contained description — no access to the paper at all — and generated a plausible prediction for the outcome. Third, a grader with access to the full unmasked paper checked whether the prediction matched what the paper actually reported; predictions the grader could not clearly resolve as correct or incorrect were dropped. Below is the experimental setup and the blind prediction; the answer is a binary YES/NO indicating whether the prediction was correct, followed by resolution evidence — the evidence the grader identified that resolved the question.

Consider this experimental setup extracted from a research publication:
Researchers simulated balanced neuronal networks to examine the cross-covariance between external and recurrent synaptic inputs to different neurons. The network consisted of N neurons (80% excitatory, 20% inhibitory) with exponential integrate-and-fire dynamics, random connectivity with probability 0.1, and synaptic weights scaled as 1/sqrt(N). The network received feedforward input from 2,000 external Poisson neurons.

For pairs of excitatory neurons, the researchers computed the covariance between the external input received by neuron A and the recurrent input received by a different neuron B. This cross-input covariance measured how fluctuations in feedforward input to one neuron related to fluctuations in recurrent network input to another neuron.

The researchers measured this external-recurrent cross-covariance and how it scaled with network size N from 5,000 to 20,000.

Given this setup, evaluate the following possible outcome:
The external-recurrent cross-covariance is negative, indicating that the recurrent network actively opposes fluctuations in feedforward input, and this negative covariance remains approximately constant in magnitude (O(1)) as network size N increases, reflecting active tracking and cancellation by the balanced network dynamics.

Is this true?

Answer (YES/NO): YES